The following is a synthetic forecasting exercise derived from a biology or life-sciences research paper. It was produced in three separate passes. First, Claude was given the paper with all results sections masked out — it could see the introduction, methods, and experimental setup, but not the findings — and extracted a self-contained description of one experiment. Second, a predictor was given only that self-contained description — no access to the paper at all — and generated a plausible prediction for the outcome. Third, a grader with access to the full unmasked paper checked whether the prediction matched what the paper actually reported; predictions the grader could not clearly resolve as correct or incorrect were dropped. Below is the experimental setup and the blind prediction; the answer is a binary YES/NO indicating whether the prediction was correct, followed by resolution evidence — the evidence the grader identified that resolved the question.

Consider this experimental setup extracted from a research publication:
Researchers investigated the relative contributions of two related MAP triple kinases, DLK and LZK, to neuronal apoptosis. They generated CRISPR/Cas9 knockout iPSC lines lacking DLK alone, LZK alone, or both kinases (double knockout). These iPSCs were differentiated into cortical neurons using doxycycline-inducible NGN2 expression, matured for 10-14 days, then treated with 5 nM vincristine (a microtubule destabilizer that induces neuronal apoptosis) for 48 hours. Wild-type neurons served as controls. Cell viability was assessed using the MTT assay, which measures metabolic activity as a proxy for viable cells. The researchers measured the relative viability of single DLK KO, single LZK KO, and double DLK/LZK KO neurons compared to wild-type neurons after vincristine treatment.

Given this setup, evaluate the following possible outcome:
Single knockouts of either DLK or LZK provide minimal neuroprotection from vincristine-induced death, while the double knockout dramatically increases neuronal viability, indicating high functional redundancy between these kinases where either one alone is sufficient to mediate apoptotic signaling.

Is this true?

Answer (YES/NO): NO